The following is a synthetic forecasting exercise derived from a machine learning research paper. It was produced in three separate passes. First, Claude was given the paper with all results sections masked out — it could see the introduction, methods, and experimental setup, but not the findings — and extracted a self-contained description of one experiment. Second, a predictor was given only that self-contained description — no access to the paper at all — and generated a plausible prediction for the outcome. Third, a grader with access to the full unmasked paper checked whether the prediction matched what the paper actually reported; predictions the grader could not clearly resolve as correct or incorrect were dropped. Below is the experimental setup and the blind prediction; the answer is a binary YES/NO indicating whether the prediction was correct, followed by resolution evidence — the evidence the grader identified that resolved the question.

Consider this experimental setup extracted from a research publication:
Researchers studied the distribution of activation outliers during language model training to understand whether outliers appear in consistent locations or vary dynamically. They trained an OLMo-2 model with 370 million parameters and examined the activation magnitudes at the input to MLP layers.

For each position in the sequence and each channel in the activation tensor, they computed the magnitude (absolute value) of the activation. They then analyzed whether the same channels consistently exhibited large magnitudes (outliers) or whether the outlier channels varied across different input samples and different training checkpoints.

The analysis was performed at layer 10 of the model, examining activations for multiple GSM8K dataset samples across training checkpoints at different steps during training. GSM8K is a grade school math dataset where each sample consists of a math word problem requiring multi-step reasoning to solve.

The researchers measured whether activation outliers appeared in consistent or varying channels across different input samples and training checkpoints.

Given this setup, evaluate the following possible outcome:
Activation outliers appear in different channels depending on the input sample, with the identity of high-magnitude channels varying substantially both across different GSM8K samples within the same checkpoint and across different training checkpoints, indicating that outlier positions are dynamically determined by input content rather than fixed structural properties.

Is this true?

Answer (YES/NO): NO